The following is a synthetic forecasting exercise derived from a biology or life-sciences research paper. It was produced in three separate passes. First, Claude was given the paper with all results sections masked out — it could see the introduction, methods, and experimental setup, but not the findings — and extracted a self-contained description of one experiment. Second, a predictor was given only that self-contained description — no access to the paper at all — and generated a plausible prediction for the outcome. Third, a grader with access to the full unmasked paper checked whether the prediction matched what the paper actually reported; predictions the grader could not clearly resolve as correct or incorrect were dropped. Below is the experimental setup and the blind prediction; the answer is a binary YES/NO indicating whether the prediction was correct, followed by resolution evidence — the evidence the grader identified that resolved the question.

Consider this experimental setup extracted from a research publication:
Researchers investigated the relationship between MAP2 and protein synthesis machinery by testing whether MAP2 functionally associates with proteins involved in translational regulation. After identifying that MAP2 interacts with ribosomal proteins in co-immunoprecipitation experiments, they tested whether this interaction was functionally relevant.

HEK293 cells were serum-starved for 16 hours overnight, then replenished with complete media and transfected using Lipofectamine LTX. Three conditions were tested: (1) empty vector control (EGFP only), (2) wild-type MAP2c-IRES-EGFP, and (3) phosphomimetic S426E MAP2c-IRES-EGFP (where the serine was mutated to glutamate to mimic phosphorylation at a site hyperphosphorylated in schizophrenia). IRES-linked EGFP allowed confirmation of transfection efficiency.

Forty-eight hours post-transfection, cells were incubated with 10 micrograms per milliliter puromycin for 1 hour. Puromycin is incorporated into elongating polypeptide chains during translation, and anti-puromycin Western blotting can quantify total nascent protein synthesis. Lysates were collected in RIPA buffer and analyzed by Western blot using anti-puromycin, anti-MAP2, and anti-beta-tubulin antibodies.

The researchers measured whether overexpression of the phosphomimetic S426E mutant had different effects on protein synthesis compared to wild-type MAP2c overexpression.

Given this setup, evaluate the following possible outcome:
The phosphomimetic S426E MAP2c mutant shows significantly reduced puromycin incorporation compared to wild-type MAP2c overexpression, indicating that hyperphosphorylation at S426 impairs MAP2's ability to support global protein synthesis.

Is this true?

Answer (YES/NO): NO